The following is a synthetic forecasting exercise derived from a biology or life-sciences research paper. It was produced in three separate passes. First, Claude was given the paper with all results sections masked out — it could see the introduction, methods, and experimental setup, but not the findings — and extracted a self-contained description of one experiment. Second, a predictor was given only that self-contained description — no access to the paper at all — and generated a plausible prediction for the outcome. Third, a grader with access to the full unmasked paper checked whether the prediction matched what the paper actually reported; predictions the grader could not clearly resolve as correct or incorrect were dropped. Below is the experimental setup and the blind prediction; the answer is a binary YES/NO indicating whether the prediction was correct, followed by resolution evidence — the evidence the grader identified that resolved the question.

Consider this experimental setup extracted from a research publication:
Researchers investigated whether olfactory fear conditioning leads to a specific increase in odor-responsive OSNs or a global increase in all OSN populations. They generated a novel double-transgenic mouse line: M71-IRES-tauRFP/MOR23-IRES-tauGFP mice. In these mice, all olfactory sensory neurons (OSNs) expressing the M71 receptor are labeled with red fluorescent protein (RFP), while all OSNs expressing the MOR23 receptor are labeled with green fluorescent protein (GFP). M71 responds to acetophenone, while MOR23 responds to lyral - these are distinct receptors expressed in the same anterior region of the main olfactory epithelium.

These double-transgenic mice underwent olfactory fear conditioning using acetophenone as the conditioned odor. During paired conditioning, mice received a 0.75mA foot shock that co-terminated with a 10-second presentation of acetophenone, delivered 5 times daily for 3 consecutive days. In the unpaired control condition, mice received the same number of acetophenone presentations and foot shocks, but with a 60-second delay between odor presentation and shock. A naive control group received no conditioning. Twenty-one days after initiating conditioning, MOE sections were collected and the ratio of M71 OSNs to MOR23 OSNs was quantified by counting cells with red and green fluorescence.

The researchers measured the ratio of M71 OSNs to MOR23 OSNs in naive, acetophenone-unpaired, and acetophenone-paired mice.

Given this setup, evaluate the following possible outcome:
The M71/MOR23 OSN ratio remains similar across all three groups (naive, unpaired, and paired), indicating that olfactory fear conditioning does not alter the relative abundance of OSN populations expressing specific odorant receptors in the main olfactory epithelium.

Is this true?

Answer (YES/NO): NO